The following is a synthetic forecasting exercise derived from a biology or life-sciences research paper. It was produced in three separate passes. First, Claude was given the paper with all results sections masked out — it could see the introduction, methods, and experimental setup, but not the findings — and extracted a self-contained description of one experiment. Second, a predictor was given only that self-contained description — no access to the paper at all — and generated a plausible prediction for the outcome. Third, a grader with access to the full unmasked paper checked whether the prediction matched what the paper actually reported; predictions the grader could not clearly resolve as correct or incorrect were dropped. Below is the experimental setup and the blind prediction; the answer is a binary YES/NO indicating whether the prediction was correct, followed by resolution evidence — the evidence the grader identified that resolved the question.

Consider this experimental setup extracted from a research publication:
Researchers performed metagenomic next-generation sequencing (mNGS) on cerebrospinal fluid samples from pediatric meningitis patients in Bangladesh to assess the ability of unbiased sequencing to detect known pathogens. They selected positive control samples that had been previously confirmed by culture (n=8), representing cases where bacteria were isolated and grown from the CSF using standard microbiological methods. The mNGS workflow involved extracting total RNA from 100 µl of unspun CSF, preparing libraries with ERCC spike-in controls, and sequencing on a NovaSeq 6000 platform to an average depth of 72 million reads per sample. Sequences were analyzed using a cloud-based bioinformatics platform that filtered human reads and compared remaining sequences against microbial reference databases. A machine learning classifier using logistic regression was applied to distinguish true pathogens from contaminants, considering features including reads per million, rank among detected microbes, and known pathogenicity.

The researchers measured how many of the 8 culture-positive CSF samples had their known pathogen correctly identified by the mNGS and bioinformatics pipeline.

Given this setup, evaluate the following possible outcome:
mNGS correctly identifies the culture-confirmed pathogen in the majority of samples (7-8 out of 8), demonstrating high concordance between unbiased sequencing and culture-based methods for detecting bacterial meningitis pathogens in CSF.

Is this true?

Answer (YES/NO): YES